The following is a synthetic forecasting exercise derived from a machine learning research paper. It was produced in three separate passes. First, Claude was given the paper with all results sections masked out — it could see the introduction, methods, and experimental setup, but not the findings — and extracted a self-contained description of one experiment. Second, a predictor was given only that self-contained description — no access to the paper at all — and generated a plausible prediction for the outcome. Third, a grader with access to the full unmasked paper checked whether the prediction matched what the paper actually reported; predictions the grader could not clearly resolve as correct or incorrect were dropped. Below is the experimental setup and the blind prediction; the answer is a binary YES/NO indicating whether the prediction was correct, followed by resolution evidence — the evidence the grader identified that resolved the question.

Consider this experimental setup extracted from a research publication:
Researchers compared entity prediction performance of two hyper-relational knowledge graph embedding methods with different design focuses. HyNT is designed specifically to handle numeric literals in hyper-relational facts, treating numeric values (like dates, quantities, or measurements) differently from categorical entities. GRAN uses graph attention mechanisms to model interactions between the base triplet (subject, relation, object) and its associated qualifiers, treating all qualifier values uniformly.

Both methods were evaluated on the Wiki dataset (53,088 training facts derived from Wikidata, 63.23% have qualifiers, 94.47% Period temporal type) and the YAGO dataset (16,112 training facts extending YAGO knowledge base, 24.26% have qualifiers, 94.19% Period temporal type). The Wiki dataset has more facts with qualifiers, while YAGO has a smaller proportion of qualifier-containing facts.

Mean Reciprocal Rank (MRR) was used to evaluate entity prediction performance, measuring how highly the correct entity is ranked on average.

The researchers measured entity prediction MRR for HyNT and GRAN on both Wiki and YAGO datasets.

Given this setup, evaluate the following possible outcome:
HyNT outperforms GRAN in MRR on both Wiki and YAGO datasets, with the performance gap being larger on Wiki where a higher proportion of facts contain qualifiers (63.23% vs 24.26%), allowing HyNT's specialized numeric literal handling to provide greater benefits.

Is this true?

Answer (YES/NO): YES